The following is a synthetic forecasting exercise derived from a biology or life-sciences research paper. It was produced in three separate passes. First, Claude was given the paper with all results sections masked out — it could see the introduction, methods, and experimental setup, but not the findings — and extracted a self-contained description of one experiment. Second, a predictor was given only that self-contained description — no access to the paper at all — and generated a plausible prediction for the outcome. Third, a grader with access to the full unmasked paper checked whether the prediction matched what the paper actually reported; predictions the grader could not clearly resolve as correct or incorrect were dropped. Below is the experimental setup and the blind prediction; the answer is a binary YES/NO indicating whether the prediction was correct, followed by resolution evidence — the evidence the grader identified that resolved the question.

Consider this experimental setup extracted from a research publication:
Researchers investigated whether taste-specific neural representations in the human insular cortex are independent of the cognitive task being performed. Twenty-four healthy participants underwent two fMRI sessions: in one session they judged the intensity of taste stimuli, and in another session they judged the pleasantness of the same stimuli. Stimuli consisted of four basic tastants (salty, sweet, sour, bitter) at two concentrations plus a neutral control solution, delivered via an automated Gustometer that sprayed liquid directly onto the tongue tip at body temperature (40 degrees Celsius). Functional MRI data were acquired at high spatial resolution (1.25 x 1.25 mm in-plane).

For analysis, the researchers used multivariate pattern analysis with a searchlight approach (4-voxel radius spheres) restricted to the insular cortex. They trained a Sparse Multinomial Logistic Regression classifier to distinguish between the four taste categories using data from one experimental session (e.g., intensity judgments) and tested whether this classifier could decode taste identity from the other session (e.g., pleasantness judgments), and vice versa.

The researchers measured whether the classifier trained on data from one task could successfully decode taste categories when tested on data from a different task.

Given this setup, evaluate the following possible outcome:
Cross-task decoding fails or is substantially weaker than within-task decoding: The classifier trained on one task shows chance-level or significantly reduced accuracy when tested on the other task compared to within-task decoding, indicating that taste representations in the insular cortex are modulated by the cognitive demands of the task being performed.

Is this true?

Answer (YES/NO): NO